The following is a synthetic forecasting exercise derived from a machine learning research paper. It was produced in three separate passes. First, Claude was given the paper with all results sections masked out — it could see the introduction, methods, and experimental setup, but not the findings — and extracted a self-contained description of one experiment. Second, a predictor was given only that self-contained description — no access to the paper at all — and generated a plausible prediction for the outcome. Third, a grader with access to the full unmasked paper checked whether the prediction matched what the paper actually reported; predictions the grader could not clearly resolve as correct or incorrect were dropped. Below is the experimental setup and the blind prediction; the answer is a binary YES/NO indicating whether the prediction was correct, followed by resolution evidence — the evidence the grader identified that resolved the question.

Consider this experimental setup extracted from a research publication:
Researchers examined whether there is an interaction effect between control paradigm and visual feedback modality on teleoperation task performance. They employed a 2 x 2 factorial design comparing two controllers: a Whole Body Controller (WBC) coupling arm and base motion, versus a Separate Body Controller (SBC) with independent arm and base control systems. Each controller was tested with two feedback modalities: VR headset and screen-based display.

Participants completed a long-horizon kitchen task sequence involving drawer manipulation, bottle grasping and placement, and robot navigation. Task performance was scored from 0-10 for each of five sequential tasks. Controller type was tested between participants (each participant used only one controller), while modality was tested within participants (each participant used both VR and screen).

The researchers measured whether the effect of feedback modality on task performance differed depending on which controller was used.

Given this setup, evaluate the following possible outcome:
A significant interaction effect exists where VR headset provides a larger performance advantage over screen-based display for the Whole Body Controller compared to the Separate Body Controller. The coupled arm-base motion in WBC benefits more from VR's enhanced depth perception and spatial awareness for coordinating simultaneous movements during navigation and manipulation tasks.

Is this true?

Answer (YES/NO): NO